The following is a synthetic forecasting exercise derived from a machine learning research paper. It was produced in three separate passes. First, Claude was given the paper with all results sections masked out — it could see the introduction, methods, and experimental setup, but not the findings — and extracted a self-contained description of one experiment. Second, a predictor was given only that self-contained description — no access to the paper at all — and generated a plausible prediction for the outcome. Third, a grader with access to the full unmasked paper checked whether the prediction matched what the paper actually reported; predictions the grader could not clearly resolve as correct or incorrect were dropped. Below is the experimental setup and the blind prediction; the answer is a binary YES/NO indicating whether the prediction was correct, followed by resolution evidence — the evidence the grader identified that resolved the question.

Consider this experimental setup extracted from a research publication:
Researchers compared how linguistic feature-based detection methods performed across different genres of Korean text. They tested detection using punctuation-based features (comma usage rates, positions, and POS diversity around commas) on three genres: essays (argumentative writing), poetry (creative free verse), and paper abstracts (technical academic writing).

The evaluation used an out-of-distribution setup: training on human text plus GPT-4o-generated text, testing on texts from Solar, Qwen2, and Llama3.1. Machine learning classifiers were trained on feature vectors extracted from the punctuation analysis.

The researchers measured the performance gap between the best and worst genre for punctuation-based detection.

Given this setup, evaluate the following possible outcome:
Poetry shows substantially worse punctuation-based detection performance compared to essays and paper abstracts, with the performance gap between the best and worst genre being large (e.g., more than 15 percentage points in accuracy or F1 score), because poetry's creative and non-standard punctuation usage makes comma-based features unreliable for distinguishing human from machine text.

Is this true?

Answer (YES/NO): NO